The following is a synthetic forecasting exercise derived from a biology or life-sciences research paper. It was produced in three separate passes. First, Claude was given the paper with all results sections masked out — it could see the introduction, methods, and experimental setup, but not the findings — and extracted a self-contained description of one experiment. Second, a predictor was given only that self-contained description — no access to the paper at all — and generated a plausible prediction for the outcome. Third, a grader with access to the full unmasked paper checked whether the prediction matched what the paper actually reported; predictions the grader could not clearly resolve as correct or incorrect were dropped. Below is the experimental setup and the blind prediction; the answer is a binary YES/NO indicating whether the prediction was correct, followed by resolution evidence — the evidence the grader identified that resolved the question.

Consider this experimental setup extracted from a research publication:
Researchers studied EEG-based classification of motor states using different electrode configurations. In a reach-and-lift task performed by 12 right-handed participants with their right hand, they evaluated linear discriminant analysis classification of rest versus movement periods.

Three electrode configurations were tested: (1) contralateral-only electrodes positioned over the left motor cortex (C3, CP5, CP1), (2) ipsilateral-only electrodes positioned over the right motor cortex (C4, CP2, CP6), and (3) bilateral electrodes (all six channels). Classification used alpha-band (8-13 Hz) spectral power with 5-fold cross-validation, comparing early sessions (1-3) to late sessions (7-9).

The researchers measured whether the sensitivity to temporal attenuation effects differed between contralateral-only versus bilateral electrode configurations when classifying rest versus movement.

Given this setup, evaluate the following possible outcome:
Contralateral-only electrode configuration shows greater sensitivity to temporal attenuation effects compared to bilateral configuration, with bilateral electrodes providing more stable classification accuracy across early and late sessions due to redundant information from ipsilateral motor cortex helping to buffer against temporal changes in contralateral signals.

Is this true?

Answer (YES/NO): NO